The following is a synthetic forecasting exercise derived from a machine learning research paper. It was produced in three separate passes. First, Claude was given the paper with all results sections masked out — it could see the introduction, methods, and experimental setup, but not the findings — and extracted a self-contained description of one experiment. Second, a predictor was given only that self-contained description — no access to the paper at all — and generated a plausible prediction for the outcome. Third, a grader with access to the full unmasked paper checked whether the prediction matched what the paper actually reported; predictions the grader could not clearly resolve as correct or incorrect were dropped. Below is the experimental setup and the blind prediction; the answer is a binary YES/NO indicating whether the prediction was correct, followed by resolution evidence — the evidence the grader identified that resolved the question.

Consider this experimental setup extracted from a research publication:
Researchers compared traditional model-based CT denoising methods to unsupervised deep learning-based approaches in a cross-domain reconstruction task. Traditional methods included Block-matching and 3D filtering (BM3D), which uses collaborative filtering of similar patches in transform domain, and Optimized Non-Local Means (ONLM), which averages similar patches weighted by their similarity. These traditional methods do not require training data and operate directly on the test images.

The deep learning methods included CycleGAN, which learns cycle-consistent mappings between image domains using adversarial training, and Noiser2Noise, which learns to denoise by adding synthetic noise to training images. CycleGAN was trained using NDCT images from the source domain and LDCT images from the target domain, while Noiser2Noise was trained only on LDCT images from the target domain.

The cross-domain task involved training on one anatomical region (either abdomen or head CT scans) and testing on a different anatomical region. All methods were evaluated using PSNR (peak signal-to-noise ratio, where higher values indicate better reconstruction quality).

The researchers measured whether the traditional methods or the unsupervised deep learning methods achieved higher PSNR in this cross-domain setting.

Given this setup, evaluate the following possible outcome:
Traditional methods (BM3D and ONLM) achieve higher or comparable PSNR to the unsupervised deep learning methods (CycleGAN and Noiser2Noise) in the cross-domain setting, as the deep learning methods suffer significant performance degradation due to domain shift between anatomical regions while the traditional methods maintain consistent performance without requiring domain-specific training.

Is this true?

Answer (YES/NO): YES